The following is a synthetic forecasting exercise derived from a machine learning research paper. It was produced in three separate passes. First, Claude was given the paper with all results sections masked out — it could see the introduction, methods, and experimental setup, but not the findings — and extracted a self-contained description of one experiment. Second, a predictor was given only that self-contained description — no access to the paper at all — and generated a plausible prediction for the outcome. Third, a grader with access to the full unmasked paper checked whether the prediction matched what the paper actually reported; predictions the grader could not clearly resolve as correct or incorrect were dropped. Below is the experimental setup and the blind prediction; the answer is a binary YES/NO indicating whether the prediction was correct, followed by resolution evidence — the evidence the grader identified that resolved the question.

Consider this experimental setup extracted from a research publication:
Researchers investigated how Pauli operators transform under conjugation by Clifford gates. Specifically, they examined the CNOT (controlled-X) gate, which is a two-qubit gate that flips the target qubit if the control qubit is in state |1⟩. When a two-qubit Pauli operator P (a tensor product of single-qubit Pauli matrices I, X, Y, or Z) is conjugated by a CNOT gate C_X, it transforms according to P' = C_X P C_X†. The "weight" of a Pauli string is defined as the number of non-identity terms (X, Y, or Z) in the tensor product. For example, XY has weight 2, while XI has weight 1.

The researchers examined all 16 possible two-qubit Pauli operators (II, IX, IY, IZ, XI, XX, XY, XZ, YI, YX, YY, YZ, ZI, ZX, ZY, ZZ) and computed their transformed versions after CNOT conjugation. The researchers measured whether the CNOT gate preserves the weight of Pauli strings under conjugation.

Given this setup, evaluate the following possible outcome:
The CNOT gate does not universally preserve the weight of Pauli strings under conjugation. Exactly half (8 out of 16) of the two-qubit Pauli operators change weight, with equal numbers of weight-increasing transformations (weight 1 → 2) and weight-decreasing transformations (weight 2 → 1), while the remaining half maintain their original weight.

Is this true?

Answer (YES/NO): YES